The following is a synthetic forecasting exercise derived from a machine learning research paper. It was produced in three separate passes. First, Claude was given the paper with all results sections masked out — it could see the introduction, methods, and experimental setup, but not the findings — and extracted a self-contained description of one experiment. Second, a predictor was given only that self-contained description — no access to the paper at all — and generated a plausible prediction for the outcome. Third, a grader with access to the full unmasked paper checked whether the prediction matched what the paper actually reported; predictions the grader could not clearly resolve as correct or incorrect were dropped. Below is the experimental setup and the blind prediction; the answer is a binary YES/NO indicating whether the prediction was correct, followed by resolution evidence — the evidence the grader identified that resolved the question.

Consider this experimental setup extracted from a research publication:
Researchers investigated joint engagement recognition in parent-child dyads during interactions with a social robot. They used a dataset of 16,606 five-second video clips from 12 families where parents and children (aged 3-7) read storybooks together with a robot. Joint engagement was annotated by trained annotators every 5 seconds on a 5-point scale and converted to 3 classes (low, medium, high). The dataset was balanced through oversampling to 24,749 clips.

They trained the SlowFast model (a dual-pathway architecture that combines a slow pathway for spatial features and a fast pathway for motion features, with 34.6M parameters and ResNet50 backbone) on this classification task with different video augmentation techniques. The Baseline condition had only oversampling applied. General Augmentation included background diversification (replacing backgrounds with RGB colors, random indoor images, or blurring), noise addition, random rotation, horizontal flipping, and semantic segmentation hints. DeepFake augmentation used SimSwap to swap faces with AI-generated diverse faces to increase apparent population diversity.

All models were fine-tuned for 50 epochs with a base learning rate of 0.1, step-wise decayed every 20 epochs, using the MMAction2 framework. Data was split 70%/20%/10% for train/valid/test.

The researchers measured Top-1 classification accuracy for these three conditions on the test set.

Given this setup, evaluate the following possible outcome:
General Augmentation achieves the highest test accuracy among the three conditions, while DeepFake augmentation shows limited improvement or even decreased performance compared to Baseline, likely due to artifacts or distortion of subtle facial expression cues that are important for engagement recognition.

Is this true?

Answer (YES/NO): YES